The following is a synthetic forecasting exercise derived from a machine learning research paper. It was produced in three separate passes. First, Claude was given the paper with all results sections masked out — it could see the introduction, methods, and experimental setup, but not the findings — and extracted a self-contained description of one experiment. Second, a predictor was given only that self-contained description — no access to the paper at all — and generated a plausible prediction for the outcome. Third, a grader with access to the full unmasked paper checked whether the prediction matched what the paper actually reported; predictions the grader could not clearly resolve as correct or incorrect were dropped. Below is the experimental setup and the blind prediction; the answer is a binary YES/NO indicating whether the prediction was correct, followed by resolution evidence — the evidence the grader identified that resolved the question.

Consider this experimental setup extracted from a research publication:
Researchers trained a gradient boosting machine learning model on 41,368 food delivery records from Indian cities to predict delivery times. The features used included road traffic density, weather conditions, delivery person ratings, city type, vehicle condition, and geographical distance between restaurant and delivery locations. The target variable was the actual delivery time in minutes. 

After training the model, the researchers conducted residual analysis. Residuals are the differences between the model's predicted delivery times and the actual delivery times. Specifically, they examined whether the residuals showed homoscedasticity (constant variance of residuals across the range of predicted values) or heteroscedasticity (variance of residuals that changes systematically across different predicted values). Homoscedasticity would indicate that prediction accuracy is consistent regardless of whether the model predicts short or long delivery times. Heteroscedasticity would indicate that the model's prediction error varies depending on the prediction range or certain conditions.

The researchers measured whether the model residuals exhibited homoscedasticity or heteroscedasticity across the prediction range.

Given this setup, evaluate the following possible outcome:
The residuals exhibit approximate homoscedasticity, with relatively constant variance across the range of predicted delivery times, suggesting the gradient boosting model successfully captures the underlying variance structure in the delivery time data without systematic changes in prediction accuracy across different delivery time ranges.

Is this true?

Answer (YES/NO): NO